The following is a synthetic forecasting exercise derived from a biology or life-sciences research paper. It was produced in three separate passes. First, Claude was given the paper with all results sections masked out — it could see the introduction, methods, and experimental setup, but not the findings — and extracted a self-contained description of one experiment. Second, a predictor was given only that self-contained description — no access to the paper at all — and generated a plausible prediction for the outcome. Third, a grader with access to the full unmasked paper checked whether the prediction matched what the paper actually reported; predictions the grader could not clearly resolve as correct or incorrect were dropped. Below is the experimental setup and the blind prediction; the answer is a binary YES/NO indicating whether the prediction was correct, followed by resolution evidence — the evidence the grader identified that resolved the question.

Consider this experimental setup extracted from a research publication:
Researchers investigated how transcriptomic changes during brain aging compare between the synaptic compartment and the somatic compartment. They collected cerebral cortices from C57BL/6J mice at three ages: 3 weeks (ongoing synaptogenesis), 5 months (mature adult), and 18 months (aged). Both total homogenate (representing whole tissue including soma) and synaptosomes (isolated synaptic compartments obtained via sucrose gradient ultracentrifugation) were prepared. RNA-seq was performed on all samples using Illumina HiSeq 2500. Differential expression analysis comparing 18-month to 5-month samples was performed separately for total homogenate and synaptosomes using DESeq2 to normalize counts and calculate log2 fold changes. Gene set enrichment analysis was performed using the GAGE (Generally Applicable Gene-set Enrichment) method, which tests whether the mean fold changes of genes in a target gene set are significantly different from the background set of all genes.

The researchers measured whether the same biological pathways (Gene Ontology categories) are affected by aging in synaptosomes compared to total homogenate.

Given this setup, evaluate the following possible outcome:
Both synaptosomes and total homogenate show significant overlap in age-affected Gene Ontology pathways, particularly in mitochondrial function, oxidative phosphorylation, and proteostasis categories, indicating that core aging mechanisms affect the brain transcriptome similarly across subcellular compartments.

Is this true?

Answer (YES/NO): NO